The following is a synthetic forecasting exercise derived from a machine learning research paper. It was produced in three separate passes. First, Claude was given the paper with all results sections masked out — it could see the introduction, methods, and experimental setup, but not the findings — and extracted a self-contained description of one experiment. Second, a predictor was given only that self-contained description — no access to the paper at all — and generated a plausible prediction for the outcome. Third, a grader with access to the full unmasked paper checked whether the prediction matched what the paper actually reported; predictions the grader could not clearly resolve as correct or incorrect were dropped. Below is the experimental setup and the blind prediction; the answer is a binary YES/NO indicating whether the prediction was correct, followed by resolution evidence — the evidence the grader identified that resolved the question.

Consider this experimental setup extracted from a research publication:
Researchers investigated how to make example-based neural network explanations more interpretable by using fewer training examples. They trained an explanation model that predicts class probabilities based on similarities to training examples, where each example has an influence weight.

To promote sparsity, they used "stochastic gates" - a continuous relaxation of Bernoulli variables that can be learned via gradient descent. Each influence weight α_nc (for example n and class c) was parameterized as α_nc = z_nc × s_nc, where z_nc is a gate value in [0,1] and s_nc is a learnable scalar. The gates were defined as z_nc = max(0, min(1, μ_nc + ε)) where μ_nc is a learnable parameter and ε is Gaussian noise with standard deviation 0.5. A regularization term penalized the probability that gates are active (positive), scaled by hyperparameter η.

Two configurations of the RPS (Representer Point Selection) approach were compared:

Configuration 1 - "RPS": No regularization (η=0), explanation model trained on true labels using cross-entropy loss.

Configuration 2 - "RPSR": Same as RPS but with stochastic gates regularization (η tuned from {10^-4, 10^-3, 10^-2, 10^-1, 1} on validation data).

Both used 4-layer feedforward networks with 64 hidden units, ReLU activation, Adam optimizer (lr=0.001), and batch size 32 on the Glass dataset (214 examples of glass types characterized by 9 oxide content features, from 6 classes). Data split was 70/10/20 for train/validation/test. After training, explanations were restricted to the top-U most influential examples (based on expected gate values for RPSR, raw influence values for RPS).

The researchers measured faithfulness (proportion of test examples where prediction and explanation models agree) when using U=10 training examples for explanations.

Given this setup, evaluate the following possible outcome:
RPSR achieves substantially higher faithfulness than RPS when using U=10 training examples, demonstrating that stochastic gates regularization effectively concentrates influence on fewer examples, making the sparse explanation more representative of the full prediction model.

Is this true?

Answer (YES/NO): NO